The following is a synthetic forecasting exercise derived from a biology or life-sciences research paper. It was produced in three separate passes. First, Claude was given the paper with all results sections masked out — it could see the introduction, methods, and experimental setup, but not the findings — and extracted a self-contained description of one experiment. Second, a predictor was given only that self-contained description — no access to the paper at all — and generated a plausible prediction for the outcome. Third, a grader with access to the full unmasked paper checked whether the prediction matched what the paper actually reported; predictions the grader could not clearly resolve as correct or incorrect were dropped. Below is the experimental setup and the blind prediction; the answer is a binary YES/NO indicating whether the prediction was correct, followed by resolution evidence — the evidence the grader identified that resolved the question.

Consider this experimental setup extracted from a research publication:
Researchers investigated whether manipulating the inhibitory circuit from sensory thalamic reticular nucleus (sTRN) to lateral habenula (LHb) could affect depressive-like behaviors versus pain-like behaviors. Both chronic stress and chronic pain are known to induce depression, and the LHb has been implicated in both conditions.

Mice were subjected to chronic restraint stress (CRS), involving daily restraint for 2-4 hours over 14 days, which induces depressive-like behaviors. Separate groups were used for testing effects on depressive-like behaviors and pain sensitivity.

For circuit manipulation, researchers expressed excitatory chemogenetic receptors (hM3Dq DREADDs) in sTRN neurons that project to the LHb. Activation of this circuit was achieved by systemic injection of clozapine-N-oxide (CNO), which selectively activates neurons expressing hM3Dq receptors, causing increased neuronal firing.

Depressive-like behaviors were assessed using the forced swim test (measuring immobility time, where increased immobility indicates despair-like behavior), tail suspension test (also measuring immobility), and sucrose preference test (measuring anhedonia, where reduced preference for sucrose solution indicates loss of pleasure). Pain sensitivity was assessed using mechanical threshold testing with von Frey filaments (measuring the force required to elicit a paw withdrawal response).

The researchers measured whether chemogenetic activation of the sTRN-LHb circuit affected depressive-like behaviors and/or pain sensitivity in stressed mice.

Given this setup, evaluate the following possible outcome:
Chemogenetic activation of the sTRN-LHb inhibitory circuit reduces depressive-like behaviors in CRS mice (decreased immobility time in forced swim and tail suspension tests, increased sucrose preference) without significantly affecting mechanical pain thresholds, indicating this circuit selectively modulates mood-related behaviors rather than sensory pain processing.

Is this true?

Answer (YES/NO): YES